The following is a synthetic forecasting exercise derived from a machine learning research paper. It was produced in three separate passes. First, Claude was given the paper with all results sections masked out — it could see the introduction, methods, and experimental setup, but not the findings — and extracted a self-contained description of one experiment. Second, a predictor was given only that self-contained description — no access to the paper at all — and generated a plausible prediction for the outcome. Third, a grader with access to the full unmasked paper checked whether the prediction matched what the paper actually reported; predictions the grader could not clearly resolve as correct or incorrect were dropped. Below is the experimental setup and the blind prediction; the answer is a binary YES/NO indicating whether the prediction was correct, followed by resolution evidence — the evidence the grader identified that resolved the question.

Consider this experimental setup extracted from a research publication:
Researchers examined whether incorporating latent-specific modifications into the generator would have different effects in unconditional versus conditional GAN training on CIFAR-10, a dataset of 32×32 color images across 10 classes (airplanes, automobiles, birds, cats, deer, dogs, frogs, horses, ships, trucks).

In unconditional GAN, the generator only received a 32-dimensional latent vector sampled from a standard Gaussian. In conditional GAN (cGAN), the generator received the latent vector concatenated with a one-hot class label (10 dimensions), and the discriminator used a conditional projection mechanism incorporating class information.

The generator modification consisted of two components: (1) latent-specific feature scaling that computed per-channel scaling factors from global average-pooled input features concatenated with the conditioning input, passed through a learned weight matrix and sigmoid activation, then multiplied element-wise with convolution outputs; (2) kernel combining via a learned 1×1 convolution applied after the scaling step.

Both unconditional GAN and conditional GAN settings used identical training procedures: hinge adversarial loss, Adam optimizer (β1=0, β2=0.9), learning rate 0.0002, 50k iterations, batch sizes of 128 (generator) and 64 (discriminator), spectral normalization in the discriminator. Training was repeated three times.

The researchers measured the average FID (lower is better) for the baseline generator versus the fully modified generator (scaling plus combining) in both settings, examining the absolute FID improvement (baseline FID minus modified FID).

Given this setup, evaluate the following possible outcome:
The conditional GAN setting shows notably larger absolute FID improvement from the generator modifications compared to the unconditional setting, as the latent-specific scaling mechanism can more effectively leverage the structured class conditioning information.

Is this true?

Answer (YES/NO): NO